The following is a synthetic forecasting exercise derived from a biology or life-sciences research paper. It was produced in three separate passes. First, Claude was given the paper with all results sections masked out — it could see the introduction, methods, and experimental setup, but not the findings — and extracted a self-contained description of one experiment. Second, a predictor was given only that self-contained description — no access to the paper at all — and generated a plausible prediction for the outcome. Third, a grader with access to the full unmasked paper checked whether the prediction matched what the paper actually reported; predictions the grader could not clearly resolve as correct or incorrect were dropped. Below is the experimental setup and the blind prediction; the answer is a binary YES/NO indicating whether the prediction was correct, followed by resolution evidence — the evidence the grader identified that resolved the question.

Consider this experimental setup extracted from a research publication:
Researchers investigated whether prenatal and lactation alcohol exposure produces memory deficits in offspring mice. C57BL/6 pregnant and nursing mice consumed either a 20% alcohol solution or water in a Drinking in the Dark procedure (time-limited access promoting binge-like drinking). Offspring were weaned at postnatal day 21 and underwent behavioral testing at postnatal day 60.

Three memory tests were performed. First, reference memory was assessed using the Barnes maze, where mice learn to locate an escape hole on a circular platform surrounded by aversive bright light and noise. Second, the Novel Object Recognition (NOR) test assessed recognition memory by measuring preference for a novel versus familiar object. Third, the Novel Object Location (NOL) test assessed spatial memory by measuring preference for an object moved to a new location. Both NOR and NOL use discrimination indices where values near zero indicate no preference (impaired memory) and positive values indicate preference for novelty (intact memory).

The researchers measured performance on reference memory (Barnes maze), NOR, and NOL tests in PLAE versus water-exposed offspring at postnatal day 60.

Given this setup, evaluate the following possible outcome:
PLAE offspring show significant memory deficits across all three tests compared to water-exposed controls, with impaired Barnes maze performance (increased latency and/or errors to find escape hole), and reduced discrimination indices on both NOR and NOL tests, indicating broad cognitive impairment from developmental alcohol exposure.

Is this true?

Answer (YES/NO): NO